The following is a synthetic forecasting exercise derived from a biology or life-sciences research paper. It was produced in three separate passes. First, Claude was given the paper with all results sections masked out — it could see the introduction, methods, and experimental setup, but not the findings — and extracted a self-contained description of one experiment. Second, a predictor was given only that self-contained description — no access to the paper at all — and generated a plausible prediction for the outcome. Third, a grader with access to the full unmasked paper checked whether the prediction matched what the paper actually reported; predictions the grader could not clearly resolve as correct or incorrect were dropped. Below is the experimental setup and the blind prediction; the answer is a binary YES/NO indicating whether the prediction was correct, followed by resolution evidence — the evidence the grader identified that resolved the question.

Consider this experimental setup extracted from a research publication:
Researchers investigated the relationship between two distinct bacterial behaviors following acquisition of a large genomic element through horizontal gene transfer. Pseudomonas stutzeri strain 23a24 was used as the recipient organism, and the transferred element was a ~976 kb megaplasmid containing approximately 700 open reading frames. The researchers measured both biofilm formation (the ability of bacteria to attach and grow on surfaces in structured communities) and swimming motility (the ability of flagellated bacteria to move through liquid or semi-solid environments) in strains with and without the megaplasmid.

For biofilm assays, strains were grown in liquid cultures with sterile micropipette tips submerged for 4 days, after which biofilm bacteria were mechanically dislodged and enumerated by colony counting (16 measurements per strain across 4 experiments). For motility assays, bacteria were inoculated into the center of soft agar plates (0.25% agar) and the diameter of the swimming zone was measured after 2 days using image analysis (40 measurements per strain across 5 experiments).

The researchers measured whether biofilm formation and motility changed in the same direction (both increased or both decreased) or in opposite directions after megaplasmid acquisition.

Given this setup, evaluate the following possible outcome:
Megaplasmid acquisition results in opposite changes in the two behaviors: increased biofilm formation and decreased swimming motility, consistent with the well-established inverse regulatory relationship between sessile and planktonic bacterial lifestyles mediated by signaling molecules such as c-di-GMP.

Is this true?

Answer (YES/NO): NO